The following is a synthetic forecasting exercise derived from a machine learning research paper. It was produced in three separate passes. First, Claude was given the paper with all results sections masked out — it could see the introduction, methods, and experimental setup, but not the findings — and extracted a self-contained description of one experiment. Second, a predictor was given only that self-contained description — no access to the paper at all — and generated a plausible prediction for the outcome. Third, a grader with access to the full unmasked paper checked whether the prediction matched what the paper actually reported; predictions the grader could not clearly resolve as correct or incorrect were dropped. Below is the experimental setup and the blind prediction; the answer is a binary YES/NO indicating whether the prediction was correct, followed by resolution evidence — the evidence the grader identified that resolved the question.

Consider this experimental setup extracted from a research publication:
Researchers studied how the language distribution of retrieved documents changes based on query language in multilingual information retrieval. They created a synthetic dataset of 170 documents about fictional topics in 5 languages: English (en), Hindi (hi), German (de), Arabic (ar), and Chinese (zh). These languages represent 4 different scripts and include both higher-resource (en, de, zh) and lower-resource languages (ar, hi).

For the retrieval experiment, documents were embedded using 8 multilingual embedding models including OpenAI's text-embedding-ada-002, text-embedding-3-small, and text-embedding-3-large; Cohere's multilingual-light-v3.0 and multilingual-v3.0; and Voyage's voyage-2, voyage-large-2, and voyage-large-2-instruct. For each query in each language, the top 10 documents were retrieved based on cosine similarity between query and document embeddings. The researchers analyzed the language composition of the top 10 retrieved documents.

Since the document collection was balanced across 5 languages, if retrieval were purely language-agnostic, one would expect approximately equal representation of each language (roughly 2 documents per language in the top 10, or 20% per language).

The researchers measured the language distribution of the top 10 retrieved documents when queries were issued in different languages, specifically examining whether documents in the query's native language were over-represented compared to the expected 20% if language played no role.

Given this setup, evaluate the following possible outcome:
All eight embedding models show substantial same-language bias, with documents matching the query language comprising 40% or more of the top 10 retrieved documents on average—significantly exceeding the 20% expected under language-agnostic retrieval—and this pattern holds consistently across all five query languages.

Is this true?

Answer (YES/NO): YES